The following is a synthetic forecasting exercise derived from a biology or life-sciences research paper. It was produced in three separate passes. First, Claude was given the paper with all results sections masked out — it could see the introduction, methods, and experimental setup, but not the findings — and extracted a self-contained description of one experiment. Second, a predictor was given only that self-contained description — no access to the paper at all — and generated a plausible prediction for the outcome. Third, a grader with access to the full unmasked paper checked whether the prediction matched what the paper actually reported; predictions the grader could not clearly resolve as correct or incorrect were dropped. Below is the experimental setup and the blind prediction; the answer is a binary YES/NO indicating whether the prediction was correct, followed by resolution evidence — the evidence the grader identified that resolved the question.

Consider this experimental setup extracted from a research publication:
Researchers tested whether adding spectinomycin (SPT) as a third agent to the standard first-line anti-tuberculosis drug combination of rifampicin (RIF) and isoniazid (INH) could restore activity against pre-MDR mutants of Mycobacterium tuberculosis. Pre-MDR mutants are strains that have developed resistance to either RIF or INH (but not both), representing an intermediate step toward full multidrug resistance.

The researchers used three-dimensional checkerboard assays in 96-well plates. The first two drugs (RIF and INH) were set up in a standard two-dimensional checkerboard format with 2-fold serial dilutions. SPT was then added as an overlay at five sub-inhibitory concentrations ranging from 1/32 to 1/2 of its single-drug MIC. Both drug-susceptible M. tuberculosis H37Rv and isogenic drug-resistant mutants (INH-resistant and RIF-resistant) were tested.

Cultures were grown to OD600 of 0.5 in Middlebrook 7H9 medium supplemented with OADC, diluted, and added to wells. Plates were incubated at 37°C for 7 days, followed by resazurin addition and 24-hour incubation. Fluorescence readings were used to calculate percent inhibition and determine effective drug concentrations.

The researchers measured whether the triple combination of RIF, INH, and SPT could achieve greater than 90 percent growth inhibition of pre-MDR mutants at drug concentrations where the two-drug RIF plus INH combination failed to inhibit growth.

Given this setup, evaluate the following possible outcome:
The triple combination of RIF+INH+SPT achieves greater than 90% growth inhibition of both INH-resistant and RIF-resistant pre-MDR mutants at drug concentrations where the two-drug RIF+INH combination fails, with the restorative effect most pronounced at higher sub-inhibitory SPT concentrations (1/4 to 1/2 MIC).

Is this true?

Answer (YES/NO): NO